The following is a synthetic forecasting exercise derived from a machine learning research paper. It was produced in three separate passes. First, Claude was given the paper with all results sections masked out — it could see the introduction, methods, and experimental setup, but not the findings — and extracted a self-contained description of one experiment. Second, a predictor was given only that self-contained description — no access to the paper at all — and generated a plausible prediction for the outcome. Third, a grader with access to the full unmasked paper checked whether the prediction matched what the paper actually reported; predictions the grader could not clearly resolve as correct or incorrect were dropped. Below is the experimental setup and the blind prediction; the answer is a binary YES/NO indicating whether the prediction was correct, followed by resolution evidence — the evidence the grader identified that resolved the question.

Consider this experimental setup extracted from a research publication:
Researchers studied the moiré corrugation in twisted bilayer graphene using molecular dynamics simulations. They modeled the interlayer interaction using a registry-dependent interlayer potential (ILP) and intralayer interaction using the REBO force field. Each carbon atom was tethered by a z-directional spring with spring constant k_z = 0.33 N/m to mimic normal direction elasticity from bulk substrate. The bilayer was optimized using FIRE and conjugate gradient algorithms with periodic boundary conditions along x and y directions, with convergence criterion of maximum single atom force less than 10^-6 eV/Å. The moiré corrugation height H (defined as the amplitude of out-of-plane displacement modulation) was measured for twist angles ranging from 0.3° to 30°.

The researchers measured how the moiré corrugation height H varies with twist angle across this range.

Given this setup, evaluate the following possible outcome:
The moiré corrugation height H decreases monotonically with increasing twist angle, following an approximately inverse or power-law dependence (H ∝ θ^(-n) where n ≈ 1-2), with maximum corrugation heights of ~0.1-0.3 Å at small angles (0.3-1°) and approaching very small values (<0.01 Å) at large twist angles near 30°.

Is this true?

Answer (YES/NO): NO